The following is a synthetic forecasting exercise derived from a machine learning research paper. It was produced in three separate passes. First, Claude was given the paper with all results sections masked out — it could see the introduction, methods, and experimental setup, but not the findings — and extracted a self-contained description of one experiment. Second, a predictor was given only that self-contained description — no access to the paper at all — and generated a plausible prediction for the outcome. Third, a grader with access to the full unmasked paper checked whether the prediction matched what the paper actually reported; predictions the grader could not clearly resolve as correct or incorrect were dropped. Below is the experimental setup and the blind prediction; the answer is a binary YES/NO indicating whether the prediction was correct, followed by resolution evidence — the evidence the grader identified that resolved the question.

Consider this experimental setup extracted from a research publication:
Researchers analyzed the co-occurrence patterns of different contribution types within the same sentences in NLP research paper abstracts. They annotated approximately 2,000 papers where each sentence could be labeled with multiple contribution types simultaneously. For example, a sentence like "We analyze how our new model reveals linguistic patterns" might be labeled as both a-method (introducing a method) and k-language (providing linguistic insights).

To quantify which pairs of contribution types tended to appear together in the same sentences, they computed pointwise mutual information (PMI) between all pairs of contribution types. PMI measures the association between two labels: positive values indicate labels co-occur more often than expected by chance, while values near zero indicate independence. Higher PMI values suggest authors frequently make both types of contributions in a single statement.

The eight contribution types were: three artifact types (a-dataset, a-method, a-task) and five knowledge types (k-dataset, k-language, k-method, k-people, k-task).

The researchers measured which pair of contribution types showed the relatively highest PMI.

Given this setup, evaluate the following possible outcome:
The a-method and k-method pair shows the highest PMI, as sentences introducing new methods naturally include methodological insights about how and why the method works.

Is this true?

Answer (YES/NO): NO